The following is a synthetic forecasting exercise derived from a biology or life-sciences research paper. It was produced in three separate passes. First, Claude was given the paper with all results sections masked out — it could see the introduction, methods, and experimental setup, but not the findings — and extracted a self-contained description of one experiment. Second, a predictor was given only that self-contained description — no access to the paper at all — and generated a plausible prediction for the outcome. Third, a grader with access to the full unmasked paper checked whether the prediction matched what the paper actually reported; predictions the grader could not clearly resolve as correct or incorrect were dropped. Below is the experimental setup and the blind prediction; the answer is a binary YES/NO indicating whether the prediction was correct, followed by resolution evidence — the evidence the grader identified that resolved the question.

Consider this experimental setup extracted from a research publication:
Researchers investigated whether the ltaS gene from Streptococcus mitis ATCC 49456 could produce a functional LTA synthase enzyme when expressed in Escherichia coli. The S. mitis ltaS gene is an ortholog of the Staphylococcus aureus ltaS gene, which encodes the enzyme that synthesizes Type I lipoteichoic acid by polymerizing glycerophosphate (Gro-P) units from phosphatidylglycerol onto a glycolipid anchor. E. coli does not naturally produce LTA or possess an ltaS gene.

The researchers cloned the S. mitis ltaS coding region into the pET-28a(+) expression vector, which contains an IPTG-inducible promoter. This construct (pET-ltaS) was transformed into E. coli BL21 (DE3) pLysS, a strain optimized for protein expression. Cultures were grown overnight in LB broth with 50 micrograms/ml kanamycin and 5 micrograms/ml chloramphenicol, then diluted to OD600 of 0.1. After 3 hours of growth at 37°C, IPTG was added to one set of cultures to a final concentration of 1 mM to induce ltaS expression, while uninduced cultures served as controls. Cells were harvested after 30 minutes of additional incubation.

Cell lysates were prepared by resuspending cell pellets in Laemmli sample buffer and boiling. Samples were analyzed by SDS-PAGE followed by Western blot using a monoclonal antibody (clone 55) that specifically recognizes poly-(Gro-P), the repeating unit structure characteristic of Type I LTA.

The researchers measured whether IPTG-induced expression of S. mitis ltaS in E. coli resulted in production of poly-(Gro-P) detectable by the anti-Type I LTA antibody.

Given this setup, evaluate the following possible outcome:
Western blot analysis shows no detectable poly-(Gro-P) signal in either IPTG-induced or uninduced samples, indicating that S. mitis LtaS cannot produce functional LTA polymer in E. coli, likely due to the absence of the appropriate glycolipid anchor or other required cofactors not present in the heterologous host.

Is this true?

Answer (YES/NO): NO